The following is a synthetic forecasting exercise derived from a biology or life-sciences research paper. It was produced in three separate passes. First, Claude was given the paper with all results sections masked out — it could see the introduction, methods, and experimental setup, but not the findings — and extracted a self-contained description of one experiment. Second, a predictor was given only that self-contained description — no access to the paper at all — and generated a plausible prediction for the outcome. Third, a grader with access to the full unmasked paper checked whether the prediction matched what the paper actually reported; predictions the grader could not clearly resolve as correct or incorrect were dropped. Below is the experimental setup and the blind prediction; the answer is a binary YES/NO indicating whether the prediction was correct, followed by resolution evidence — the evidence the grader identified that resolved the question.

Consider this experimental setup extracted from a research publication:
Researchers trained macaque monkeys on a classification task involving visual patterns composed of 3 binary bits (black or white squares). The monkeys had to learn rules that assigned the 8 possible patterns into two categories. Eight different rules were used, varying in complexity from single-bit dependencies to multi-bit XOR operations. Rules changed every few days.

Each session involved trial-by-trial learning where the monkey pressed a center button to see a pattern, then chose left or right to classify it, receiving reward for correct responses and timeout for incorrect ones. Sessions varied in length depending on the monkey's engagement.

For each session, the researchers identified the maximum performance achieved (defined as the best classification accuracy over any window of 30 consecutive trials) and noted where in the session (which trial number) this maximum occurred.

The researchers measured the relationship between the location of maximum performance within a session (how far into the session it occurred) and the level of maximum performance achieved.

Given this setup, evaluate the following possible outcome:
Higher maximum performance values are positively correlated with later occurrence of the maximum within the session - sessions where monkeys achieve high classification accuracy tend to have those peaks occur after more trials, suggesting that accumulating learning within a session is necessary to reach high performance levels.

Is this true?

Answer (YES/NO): YES